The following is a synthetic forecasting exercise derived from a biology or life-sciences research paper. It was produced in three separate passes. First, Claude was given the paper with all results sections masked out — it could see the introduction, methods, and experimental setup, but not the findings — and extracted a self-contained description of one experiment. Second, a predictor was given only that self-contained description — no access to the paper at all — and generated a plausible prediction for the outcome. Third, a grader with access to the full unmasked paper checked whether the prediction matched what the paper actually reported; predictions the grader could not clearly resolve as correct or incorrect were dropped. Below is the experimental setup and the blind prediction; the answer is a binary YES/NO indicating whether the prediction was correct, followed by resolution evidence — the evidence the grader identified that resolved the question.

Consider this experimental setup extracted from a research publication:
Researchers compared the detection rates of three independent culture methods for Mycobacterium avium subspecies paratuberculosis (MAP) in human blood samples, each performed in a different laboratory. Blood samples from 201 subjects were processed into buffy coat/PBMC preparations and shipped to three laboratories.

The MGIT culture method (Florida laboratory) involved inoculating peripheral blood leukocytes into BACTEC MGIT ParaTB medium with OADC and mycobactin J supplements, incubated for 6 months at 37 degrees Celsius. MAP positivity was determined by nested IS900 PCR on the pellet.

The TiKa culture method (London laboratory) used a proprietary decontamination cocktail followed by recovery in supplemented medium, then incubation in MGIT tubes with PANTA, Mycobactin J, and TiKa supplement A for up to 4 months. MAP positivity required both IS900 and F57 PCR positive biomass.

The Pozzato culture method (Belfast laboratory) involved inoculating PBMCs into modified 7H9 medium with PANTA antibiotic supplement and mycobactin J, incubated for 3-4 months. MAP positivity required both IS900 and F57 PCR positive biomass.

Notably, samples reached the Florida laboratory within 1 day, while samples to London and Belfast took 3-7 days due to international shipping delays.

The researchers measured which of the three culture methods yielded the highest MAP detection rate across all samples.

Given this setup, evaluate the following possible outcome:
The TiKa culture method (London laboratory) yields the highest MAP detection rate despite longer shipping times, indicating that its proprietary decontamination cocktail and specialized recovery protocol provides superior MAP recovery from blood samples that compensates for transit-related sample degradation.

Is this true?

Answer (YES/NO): NO